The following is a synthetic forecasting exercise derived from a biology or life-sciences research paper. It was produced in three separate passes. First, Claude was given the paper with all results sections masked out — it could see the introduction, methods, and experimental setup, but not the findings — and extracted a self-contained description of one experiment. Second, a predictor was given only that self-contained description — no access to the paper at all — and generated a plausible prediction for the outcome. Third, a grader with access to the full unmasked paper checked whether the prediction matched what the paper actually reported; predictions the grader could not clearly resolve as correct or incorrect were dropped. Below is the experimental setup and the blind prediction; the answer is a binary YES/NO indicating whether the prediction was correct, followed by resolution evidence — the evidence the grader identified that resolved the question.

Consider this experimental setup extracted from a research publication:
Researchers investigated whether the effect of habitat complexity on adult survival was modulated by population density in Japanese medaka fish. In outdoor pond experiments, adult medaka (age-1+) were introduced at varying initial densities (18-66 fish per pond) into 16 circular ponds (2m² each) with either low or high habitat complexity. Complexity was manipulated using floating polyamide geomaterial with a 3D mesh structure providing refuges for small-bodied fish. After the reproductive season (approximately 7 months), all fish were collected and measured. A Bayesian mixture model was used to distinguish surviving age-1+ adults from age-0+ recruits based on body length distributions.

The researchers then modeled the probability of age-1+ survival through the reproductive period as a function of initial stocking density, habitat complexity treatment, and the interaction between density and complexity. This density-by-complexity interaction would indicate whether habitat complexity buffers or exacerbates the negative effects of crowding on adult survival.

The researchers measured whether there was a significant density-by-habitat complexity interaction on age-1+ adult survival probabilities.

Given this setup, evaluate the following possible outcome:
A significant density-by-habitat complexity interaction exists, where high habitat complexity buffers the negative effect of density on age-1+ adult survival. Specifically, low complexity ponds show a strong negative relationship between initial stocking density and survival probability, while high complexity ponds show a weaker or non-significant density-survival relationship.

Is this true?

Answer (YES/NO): NO